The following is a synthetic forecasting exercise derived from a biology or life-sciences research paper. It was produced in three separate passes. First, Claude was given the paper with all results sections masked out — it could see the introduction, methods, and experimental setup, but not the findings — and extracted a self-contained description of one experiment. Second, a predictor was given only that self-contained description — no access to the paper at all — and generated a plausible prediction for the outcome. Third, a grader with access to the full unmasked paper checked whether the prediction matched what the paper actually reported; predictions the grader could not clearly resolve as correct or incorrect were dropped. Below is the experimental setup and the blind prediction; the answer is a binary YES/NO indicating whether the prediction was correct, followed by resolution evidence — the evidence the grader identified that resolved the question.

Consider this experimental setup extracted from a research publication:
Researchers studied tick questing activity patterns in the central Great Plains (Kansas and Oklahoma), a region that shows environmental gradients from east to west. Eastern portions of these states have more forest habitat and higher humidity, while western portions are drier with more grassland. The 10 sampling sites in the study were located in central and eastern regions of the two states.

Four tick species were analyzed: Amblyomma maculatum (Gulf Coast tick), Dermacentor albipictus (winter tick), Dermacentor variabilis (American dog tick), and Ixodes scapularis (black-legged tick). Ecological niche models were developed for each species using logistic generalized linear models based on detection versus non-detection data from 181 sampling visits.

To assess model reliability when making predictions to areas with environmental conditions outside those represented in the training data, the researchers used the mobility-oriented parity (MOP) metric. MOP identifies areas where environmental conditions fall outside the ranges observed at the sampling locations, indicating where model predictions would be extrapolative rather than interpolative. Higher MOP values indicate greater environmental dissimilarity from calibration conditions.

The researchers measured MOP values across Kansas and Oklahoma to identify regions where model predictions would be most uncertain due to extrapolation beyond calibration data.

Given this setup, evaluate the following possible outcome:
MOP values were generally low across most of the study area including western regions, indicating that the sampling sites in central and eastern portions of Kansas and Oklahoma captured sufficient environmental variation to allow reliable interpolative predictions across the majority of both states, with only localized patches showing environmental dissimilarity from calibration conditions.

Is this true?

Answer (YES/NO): YES